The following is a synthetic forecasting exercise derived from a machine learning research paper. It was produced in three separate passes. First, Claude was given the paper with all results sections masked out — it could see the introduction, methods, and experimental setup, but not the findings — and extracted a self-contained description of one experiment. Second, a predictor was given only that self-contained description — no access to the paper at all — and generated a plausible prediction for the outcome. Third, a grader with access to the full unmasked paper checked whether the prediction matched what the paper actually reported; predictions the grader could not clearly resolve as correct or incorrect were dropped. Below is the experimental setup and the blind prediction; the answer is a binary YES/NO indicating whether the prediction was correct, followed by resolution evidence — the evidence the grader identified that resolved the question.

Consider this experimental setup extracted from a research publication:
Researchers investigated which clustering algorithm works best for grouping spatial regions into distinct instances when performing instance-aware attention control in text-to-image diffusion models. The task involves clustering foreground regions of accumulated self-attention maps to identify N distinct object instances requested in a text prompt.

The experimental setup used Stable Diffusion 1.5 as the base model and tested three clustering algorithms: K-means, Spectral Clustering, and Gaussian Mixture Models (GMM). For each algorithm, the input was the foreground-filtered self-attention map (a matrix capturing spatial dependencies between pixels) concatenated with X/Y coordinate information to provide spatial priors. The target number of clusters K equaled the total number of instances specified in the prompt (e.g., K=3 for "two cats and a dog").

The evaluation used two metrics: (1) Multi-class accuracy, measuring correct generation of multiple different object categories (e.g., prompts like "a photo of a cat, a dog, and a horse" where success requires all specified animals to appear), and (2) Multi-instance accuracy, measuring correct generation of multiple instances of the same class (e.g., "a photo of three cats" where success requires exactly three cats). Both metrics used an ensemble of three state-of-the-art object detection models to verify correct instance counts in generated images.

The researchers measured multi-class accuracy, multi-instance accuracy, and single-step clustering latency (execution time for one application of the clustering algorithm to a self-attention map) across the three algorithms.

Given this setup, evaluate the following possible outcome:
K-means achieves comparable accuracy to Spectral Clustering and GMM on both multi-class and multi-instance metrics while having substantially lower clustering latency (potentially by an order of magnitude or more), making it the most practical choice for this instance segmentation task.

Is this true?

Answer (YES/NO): YES